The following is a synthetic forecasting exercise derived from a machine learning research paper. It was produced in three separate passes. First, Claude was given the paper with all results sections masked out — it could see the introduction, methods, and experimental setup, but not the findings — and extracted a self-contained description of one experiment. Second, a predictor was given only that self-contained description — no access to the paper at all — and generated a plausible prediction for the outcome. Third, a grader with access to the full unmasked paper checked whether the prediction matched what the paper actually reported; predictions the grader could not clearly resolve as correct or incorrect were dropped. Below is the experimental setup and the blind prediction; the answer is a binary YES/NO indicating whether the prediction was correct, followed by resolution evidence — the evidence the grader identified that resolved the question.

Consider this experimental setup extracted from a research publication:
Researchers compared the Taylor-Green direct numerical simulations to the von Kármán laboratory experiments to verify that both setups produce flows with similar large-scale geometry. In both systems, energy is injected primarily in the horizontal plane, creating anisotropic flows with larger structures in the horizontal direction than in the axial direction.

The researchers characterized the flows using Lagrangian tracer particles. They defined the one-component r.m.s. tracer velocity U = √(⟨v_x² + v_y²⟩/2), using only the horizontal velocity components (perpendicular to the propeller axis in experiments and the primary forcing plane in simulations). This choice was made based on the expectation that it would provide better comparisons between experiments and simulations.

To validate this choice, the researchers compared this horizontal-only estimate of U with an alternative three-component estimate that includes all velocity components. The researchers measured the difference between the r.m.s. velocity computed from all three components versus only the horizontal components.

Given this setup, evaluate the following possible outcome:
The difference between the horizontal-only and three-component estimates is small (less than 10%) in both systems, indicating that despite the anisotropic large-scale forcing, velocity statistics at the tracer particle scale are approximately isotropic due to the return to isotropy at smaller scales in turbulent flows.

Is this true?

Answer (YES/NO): YES